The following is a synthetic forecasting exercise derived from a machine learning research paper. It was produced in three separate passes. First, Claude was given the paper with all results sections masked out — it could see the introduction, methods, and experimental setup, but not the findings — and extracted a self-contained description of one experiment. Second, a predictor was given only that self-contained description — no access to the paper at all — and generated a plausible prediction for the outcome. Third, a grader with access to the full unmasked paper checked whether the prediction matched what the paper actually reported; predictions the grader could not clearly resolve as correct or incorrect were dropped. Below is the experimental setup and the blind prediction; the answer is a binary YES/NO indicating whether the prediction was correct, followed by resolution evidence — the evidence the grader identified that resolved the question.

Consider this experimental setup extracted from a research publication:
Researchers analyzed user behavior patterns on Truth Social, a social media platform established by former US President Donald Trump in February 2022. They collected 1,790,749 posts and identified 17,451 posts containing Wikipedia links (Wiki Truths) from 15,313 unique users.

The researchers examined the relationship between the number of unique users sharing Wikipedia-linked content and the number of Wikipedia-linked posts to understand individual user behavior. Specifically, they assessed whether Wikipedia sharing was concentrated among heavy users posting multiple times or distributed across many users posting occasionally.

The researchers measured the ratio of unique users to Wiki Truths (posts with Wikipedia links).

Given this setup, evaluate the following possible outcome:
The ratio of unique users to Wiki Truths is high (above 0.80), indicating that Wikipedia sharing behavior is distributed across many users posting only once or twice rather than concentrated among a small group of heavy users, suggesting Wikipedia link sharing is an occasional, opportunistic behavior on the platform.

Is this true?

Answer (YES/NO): YES